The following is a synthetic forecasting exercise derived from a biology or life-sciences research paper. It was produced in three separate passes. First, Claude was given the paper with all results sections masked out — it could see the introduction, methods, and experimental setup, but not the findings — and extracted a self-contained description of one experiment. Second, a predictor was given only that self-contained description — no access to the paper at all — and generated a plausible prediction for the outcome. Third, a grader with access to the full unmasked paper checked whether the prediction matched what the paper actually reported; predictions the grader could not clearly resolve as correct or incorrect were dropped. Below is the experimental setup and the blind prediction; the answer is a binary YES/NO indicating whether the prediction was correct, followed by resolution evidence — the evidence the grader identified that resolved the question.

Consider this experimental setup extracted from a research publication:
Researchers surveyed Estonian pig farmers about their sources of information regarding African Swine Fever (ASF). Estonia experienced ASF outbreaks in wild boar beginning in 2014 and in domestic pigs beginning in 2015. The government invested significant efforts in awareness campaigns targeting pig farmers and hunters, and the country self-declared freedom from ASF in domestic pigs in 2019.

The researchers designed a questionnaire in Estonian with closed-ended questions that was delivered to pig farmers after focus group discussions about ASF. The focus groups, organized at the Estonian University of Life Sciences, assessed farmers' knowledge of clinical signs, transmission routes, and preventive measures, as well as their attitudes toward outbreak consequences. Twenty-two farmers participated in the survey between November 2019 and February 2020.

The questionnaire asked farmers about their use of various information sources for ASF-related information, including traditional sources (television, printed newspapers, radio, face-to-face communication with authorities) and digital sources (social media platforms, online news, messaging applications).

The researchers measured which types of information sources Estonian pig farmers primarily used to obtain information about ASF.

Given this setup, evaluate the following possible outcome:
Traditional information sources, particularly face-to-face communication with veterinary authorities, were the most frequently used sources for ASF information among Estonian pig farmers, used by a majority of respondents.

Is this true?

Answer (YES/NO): NO